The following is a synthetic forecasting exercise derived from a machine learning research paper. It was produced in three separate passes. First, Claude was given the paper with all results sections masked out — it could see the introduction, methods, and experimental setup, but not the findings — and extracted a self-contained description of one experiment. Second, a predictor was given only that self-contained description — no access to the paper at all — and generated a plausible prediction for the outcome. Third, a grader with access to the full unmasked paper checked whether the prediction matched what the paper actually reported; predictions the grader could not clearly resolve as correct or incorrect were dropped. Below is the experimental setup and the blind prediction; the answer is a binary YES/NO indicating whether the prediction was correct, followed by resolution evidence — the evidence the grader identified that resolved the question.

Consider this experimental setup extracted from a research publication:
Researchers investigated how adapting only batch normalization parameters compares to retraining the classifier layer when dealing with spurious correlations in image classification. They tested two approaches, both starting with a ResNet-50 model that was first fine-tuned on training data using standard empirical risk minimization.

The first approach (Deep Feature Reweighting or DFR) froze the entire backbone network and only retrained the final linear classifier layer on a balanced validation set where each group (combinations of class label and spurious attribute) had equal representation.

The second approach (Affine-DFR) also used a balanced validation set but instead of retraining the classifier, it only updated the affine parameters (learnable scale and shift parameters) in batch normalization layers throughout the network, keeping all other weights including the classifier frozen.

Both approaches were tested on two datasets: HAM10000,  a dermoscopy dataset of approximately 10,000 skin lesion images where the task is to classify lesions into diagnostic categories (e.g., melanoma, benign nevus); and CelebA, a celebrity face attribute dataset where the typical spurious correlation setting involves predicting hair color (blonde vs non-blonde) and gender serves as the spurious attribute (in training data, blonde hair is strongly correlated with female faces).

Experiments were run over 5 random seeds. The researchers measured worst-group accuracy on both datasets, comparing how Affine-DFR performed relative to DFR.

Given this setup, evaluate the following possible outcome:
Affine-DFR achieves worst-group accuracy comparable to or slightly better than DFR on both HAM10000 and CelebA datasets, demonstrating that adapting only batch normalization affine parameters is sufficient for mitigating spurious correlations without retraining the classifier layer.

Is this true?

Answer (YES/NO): NO